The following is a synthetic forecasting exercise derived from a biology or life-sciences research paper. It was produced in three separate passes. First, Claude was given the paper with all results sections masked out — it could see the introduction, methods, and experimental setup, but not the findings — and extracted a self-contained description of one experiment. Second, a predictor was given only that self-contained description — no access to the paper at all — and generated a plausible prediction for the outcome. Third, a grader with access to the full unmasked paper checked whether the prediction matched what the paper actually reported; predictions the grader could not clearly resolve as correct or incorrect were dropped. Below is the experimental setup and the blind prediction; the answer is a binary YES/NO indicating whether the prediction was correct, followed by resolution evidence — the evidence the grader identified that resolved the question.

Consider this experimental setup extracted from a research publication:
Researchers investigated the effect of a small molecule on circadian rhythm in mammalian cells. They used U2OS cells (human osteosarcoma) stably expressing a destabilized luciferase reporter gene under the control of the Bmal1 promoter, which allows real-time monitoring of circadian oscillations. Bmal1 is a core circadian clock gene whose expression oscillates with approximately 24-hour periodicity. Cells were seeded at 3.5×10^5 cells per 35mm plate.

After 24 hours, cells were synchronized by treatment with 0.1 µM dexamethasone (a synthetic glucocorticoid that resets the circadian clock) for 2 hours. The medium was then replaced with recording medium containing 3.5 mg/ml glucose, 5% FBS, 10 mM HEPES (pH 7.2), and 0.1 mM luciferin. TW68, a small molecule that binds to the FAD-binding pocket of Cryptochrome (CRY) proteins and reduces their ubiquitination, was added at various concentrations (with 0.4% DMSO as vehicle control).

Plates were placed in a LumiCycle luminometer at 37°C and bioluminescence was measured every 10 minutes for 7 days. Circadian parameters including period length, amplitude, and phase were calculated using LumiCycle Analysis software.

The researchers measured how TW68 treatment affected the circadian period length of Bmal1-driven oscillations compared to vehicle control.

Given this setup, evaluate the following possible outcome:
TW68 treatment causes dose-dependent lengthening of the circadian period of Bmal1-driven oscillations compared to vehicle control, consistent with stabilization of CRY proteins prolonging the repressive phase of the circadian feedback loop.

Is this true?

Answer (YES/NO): YES